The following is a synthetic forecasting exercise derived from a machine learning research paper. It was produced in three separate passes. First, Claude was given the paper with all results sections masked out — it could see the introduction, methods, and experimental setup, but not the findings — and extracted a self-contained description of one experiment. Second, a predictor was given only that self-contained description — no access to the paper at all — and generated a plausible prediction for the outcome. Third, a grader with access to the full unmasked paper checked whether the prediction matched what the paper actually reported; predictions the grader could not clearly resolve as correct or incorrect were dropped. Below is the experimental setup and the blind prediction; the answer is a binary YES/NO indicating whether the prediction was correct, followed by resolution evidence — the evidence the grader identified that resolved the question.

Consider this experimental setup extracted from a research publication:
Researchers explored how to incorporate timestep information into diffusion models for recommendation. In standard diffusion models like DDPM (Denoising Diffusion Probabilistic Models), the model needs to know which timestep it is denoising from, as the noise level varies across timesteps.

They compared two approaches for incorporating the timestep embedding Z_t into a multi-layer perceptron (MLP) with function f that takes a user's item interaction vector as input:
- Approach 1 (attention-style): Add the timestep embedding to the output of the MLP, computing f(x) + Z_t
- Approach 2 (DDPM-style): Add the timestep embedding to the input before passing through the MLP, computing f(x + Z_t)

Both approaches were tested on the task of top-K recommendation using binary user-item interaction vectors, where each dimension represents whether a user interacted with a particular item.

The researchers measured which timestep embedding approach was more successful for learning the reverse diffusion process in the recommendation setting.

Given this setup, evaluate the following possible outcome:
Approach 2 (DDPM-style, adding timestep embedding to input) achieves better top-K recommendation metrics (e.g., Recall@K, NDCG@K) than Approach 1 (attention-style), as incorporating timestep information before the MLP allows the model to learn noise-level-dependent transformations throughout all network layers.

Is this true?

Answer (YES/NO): YES